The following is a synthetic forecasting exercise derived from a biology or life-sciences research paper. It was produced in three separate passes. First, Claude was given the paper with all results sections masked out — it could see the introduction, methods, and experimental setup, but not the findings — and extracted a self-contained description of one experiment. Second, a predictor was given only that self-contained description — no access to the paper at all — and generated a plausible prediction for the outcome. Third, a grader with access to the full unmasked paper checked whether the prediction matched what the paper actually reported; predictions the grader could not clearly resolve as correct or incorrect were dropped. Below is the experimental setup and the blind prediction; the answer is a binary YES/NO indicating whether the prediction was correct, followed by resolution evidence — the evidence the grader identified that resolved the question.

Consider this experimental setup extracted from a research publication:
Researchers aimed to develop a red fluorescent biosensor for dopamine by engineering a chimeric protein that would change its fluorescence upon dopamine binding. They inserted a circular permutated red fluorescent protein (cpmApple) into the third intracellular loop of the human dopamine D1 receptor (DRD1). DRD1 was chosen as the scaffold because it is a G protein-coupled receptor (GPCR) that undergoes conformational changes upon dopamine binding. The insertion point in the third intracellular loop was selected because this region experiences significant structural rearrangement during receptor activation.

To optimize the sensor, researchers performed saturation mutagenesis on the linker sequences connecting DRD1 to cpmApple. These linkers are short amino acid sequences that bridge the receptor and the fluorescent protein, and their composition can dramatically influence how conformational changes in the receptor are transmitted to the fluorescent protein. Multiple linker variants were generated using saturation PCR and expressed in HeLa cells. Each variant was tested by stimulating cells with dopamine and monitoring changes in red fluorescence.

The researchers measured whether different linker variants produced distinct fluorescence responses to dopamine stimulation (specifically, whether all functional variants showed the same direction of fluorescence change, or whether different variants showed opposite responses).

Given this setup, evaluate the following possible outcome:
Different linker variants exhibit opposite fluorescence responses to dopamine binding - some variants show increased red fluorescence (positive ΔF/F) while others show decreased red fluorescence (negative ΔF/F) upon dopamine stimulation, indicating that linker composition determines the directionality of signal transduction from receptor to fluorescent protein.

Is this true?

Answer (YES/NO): YES